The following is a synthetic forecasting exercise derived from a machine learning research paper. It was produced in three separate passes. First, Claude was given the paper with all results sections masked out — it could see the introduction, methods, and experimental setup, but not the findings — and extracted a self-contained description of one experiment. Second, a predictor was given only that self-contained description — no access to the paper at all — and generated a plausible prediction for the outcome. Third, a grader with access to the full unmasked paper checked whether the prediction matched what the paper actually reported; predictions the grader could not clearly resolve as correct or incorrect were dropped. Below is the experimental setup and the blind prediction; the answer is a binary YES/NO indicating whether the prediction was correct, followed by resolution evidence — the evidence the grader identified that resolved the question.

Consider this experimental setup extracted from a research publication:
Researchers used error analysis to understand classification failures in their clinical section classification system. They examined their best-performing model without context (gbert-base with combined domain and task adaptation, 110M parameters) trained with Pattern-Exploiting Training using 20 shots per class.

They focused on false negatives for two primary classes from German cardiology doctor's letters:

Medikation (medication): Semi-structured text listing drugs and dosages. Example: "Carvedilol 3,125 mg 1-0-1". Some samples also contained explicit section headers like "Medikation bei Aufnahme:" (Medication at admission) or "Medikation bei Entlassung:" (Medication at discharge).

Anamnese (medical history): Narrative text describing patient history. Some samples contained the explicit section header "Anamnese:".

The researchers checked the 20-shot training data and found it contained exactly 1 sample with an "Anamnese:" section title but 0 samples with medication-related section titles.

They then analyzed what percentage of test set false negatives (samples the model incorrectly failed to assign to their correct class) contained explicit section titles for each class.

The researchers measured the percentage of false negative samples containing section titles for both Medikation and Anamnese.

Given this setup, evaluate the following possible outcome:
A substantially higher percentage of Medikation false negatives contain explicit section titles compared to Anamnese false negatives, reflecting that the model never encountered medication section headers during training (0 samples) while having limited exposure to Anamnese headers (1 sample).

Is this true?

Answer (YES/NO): NO